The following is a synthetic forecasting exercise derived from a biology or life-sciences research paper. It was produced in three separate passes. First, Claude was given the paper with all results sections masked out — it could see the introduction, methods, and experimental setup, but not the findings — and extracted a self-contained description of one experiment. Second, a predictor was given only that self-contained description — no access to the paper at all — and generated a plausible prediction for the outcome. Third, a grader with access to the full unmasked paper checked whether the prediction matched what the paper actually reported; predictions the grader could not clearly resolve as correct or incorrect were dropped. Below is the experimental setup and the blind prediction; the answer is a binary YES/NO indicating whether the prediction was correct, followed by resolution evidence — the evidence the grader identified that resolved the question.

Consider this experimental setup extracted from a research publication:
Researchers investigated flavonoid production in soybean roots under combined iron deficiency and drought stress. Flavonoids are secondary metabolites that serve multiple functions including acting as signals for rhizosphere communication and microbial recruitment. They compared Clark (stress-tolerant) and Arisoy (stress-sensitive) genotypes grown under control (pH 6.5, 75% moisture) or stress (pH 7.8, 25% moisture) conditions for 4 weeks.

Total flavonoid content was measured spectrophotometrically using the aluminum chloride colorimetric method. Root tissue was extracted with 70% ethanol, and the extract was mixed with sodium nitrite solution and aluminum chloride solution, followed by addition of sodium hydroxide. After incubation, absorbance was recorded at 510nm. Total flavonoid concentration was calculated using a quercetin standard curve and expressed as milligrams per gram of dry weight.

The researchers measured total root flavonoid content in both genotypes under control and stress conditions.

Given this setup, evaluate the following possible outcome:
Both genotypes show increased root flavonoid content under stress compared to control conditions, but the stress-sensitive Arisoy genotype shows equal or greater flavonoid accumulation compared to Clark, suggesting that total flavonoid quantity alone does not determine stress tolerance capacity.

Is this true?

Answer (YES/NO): NO